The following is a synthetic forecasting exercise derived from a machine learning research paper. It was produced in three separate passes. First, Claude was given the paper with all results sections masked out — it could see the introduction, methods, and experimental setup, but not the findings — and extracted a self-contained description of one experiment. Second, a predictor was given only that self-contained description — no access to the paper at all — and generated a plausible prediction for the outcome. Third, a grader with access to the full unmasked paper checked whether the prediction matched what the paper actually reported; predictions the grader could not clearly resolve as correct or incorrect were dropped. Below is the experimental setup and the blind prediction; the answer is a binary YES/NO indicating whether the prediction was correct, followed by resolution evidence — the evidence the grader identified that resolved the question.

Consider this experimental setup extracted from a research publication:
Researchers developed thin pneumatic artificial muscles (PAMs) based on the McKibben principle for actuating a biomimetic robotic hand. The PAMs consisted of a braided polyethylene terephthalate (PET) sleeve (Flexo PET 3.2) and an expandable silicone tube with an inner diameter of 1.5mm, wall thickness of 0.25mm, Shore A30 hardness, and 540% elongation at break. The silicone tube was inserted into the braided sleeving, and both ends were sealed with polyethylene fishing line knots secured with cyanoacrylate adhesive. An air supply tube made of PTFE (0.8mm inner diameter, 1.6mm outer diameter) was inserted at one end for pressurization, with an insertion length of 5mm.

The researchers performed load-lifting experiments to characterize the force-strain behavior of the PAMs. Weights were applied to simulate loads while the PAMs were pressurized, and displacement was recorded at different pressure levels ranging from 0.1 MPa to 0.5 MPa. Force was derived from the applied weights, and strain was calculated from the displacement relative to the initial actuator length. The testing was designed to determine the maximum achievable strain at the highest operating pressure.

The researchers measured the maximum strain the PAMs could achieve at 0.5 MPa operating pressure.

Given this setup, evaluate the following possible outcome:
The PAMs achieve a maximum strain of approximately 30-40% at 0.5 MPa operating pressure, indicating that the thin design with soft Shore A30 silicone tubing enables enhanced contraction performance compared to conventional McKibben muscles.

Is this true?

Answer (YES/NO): YES